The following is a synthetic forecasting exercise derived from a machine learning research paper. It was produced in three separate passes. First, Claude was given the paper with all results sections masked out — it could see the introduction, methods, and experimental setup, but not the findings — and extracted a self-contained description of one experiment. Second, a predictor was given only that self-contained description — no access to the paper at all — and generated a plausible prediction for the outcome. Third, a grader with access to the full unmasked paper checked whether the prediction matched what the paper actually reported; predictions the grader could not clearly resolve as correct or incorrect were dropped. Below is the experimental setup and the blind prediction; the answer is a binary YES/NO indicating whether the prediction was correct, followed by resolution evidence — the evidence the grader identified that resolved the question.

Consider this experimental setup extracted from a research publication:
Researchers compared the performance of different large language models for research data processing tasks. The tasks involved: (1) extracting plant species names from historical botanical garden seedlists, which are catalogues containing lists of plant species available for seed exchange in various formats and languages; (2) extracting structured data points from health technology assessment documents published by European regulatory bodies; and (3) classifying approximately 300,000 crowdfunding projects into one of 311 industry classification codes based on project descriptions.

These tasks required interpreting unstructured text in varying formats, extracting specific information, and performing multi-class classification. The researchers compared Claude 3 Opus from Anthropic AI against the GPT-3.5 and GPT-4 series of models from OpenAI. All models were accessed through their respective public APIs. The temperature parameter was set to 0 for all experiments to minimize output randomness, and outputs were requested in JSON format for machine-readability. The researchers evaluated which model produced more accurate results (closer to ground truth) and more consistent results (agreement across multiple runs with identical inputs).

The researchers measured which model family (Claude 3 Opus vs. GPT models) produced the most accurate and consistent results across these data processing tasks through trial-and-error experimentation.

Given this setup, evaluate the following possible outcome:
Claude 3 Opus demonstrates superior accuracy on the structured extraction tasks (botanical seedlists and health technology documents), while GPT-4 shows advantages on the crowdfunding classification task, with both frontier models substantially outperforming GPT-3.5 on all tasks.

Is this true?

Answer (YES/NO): NO